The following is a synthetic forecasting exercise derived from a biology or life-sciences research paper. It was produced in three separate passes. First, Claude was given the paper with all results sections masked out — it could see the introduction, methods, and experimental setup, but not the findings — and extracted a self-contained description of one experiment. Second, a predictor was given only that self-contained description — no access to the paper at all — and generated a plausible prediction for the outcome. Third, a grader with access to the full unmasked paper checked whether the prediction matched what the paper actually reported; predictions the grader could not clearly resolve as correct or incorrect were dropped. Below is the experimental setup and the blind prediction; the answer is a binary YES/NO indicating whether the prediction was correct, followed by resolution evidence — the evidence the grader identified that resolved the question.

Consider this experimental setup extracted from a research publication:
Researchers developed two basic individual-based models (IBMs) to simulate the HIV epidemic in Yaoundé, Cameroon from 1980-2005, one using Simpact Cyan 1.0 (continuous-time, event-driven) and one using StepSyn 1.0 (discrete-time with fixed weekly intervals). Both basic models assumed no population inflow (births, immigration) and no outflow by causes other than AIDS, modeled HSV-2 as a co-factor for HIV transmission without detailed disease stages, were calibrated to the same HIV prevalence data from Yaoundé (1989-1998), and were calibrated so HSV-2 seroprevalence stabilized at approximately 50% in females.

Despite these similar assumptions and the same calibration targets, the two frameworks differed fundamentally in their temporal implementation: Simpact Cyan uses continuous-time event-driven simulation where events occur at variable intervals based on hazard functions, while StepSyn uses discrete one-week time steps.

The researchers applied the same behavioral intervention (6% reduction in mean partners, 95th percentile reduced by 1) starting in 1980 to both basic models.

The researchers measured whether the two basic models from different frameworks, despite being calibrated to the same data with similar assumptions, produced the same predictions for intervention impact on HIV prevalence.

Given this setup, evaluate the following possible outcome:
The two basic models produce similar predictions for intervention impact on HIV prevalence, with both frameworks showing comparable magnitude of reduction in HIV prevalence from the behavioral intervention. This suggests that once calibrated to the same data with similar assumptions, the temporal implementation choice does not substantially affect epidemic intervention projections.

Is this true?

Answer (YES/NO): YES